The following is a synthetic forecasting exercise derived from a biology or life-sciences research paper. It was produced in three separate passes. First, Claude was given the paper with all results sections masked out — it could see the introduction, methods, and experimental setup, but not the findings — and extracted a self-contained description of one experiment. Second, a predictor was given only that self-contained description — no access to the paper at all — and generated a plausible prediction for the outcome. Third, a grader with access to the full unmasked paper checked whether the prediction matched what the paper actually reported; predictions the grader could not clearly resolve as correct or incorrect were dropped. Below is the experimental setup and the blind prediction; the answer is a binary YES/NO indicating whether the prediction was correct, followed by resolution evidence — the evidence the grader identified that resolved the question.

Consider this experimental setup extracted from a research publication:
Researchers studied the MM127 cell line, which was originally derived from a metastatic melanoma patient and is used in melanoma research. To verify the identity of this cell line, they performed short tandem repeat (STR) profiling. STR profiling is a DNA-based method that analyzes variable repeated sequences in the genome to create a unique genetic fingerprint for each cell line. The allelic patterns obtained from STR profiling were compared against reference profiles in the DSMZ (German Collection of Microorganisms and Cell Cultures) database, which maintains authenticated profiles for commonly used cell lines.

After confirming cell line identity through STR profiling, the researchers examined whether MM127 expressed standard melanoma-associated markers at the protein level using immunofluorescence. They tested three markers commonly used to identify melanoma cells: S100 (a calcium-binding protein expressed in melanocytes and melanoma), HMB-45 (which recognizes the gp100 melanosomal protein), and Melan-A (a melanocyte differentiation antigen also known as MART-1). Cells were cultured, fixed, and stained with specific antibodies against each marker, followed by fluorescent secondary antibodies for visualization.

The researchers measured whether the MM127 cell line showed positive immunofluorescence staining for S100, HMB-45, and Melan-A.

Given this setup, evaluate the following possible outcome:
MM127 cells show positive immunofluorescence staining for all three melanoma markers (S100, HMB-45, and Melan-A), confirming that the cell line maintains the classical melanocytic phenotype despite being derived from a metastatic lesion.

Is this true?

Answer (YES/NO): NO